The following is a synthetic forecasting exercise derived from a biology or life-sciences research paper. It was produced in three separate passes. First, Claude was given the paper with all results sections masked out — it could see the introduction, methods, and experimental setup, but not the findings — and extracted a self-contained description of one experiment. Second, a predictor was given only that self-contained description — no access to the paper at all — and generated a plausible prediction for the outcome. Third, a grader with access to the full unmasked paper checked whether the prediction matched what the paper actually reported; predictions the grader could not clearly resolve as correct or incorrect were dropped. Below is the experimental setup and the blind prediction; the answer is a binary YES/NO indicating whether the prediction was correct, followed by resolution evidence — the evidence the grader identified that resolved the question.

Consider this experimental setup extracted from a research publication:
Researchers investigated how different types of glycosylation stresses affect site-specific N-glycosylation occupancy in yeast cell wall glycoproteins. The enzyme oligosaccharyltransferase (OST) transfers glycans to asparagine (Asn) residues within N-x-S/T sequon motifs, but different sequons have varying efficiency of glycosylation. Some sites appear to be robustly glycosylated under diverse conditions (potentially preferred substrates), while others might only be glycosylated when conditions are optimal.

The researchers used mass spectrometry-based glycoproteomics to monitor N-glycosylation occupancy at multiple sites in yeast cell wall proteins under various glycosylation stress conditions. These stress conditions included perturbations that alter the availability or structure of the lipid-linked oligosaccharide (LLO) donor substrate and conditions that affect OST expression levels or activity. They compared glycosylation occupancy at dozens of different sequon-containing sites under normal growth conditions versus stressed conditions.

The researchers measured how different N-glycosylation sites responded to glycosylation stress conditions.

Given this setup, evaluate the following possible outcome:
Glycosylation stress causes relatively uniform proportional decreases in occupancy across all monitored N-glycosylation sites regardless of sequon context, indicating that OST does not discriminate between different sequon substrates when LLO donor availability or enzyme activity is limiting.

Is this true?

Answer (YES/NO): NO